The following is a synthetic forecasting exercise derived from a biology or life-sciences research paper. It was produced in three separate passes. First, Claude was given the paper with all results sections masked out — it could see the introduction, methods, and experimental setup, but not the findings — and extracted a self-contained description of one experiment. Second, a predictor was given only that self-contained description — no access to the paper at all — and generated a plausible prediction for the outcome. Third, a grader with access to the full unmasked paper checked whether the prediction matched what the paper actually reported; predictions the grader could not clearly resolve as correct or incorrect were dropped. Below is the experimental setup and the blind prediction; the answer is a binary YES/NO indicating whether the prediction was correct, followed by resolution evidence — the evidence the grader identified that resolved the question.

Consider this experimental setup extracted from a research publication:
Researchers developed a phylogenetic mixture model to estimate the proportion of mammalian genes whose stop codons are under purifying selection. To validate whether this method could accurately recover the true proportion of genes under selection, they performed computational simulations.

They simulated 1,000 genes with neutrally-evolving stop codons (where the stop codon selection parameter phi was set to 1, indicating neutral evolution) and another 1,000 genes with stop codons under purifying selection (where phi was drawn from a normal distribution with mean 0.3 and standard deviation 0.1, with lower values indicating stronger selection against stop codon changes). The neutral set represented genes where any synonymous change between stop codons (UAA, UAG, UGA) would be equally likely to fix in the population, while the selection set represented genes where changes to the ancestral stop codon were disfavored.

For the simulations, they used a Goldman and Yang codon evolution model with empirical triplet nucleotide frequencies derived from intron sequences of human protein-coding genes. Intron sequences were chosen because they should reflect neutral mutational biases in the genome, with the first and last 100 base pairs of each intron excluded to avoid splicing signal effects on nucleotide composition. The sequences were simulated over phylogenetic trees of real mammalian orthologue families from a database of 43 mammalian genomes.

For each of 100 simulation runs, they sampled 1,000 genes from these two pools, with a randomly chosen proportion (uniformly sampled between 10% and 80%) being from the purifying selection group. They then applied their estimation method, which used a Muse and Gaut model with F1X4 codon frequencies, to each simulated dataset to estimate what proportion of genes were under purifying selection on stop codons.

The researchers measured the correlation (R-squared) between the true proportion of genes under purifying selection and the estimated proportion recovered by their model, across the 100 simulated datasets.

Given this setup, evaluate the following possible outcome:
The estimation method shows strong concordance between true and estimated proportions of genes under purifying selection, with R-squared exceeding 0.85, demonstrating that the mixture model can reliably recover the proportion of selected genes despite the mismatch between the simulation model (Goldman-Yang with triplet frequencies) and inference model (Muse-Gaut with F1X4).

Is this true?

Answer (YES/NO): YES